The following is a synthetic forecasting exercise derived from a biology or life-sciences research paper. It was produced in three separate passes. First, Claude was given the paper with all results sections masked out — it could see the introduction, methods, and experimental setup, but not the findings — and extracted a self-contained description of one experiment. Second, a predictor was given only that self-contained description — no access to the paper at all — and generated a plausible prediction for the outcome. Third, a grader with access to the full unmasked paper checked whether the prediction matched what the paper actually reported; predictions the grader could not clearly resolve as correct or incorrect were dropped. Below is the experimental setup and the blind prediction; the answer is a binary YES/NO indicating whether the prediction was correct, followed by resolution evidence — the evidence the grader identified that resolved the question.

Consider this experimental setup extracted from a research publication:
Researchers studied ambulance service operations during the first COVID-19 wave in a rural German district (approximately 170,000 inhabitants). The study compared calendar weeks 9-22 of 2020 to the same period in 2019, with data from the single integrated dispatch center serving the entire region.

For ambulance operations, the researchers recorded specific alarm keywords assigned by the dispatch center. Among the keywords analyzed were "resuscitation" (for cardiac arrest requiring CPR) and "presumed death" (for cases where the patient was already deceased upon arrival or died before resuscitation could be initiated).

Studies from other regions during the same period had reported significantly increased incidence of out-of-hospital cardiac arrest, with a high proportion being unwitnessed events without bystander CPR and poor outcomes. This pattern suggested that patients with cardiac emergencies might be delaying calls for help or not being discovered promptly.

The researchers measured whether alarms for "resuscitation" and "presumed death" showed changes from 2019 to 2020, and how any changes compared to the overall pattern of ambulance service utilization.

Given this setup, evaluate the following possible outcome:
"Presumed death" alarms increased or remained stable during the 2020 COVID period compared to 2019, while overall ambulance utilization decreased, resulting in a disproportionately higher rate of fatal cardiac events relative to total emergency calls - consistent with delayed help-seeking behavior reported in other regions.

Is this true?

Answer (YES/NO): NO